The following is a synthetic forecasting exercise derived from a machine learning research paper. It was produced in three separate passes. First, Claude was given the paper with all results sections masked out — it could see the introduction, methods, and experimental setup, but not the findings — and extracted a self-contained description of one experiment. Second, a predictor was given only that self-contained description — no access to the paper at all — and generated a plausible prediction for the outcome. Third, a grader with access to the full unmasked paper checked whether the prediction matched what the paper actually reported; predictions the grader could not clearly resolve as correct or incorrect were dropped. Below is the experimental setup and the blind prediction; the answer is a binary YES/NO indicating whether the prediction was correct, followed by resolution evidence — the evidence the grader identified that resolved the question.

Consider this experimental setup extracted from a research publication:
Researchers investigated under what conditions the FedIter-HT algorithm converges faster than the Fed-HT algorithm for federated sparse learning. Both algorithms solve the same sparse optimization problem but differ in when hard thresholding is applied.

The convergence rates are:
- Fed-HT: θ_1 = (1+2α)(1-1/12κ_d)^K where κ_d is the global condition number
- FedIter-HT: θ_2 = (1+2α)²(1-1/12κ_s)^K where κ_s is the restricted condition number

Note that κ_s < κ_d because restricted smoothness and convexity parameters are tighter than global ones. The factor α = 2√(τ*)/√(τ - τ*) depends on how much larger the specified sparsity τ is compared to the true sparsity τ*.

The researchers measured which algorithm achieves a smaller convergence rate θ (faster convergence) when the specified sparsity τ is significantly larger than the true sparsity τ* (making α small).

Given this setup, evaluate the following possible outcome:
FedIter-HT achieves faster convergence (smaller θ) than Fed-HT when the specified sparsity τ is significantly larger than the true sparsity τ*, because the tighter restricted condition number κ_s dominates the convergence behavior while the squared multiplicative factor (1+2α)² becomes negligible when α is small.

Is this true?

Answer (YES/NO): YES